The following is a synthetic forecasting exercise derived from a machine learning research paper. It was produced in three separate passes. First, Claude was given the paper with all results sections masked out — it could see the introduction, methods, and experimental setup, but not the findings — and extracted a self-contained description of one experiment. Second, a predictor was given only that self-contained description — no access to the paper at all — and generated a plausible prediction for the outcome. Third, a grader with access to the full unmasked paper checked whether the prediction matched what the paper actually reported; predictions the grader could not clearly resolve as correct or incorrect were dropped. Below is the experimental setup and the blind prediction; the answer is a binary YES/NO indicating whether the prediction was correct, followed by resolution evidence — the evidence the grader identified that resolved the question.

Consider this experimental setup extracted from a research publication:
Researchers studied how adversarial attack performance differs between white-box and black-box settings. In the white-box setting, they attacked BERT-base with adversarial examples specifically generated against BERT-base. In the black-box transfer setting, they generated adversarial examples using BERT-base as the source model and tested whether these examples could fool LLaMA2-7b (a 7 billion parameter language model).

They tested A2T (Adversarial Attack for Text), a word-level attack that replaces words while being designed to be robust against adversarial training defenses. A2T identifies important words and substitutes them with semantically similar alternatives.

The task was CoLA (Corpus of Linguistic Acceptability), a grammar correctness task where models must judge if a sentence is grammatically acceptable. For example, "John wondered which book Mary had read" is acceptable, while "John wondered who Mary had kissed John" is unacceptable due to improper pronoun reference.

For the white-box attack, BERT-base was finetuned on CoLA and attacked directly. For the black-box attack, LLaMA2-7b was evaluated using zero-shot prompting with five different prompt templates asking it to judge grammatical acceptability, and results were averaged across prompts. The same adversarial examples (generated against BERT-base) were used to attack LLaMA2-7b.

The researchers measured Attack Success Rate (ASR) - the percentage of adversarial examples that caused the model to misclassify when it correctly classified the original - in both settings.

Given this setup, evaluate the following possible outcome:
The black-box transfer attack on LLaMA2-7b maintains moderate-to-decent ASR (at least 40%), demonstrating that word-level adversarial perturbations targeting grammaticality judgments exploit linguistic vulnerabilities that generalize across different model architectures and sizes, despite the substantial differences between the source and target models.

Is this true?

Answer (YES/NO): YES